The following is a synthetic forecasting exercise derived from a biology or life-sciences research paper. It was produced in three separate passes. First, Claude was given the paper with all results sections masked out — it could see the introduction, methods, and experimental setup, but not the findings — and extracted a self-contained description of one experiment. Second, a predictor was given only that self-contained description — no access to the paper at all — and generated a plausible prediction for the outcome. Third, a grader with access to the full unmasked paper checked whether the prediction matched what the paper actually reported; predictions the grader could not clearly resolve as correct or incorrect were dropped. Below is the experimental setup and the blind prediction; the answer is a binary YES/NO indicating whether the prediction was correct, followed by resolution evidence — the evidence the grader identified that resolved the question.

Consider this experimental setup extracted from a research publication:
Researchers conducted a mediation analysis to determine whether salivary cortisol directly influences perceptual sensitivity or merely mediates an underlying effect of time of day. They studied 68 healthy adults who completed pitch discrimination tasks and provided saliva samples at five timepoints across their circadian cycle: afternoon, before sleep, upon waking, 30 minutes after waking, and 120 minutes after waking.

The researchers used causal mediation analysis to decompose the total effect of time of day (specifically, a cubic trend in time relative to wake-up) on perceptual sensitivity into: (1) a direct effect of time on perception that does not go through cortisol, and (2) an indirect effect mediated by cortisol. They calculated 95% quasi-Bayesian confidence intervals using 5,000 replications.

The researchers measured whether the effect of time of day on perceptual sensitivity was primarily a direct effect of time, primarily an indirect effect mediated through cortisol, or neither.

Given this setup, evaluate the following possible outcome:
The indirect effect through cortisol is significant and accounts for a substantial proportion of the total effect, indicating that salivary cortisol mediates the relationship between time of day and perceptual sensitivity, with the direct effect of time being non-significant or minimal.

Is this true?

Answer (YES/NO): NO